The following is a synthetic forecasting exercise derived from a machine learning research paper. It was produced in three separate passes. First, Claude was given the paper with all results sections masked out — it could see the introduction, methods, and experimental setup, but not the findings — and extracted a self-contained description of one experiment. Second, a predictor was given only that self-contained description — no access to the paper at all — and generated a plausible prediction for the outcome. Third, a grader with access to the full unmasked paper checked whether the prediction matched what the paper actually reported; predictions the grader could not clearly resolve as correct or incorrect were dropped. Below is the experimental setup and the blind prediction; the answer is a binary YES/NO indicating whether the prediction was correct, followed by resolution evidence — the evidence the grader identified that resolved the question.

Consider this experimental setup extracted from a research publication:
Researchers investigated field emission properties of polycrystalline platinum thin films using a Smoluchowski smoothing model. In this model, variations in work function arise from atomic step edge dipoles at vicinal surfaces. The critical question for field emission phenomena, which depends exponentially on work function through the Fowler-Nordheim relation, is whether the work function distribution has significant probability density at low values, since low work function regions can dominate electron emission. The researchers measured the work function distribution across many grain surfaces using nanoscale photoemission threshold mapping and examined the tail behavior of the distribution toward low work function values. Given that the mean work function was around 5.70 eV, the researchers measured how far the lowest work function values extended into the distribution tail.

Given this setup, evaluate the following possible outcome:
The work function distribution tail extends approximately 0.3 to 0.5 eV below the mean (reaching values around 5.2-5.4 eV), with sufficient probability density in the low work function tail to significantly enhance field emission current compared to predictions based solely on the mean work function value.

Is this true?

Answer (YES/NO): YES